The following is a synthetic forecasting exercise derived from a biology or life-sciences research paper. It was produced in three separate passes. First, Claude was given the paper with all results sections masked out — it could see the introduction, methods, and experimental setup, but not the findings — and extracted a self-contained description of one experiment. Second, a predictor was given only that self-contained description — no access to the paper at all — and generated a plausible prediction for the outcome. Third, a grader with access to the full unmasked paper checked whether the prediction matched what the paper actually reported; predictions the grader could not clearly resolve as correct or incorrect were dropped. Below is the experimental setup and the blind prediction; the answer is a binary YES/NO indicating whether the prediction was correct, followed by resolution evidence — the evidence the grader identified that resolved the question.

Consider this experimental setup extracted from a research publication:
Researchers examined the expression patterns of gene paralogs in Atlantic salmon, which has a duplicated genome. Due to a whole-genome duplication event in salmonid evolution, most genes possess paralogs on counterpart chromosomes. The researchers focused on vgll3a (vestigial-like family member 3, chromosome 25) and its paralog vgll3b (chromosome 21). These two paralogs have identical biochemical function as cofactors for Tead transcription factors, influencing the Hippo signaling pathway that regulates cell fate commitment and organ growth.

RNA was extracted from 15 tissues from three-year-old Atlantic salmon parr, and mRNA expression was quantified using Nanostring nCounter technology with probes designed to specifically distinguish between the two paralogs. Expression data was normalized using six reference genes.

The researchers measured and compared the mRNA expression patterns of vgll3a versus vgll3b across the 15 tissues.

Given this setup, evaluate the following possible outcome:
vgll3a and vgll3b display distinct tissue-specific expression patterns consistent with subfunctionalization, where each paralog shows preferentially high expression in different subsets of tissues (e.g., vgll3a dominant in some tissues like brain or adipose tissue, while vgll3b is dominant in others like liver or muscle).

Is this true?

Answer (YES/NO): YES